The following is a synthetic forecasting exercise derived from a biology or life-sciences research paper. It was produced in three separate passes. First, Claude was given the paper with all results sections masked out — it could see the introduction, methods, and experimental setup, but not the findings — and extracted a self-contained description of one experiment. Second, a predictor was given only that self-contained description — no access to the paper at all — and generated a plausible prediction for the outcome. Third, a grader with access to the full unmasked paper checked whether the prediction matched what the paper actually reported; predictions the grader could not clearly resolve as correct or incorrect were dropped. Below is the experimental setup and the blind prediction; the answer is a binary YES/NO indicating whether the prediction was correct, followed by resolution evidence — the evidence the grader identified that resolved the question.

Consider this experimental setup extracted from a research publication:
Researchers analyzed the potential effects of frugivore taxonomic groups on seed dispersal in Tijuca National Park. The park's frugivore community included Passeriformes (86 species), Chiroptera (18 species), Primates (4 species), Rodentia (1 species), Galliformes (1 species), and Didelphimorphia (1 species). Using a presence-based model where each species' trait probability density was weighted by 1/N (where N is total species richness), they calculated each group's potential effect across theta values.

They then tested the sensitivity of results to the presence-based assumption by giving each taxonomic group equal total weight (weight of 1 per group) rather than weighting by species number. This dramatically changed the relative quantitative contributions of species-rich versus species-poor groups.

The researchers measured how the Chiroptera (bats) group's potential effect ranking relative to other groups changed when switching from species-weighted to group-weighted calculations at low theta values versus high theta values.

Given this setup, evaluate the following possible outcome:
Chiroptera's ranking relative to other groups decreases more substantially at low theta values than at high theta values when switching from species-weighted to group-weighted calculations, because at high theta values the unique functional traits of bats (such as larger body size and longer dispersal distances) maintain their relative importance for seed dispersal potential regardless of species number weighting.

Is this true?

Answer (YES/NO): YES